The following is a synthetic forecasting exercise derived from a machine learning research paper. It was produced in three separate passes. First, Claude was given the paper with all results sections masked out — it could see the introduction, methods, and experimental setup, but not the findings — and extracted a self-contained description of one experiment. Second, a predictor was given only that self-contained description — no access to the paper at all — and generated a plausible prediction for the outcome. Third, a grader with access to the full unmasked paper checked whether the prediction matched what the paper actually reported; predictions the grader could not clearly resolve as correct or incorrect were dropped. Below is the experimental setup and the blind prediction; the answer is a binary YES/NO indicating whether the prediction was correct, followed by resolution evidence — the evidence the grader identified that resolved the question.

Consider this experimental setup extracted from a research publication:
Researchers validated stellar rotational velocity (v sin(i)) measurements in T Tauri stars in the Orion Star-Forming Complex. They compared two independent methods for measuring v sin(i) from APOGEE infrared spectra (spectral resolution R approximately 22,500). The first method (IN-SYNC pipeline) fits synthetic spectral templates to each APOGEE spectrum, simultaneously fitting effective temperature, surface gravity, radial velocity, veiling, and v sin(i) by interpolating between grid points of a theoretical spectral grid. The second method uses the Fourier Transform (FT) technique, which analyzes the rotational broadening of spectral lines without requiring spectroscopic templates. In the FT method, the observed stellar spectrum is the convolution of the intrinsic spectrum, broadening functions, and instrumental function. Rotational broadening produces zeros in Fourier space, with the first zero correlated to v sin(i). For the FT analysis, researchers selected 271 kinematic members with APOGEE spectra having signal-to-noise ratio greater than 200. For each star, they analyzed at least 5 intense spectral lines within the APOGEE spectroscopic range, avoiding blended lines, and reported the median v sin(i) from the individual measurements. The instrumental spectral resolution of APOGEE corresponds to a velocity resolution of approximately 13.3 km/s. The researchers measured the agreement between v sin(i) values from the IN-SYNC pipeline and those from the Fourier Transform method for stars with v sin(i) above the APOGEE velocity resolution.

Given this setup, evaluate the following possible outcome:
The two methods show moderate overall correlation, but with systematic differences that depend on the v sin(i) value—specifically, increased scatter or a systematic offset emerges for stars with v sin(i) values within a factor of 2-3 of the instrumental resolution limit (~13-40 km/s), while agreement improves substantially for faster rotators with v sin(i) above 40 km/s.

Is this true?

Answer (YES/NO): NO